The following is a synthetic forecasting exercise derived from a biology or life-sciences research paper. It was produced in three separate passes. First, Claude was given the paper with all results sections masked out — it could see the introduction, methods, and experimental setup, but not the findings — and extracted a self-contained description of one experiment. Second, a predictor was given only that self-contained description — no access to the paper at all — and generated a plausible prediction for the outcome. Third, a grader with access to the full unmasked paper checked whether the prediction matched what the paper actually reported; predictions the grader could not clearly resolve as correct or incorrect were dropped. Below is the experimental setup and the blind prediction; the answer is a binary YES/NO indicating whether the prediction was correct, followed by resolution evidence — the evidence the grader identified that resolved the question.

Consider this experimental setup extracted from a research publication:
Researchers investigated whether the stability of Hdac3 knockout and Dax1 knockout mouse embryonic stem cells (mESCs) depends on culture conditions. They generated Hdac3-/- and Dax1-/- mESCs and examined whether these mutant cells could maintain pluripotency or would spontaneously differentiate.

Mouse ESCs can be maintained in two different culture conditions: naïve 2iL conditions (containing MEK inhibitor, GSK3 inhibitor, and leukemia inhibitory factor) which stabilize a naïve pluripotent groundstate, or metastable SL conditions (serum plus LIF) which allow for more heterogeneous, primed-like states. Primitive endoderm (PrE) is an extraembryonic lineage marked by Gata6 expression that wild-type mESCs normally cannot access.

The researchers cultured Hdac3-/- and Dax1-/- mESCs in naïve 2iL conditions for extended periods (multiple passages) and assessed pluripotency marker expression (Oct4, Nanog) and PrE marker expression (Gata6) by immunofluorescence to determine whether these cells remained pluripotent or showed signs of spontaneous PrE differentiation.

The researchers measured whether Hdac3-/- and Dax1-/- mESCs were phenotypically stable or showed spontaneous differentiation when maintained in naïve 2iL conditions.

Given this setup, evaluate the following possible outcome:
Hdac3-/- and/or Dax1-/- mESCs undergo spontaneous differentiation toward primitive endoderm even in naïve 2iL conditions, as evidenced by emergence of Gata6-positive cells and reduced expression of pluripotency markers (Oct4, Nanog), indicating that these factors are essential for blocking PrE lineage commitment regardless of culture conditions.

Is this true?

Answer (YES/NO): NO